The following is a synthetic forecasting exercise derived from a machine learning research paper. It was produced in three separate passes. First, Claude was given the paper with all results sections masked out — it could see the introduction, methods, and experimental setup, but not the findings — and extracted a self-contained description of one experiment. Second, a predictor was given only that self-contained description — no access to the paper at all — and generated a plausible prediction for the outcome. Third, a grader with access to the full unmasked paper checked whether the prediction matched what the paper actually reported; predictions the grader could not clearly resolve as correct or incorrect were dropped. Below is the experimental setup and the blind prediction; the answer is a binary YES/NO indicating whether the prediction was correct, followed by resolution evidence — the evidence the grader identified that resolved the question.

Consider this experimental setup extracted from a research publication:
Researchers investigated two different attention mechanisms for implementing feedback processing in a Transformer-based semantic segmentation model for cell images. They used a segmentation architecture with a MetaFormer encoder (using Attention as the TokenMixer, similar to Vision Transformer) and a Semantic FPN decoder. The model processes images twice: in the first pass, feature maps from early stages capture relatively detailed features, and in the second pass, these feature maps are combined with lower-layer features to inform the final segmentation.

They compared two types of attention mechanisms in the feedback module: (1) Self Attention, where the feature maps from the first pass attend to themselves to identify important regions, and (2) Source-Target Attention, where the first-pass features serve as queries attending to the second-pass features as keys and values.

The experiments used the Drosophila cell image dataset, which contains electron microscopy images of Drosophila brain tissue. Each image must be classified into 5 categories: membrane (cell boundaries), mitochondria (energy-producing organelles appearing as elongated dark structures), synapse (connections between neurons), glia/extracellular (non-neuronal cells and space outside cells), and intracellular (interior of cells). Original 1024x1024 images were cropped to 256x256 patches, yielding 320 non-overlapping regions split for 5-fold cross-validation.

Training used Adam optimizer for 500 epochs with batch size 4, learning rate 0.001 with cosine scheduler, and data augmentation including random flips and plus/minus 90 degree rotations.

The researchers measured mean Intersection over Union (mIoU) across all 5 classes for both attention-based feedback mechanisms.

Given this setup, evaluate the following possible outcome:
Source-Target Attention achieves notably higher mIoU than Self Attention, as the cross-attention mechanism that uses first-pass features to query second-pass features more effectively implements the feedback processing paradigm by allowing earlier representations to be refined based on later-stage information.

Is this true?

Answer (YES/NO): NO